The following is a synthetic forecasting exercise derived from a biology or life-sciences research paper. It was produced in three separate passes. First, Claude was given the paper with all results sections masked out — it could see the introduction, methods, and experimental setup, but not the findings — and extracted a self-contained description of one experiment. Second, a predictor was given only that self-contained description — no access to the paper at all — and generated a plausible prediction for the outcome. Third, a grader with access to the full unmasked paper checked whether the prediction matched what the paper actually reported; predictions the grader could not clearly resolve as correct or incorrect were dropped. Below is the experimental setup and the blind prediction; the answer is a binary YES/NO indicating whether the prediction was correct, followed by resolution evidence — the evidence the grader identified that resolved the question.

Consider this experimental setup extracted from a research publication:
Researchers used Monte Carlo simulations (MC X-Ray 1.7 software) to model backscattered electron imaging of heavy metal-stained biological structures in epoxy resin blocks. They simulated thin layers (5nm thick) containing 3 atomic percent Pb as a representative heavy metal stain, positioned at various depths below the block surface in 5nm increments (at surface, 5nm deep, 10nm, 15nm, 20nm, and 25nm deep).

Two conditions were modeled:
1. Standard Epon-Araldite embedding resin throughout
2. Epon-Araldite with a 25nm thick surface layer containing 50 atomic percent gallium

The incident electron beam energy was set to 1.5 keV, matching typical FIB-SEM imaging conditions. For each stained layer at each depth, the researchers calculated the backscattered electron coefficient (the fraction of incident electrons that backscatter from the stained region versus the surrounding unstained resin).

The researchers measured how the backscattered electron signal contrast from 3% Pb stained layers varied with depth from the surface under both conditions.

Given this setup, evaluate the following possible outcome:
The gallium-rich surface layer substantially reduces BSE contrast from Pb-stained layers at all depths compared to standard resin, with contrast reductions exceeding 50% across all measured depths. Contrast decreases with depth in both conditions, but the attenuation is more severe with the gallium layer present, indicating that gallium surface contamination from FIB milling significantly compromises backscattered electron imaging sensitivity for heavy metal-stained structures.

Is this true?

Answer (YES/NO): NO